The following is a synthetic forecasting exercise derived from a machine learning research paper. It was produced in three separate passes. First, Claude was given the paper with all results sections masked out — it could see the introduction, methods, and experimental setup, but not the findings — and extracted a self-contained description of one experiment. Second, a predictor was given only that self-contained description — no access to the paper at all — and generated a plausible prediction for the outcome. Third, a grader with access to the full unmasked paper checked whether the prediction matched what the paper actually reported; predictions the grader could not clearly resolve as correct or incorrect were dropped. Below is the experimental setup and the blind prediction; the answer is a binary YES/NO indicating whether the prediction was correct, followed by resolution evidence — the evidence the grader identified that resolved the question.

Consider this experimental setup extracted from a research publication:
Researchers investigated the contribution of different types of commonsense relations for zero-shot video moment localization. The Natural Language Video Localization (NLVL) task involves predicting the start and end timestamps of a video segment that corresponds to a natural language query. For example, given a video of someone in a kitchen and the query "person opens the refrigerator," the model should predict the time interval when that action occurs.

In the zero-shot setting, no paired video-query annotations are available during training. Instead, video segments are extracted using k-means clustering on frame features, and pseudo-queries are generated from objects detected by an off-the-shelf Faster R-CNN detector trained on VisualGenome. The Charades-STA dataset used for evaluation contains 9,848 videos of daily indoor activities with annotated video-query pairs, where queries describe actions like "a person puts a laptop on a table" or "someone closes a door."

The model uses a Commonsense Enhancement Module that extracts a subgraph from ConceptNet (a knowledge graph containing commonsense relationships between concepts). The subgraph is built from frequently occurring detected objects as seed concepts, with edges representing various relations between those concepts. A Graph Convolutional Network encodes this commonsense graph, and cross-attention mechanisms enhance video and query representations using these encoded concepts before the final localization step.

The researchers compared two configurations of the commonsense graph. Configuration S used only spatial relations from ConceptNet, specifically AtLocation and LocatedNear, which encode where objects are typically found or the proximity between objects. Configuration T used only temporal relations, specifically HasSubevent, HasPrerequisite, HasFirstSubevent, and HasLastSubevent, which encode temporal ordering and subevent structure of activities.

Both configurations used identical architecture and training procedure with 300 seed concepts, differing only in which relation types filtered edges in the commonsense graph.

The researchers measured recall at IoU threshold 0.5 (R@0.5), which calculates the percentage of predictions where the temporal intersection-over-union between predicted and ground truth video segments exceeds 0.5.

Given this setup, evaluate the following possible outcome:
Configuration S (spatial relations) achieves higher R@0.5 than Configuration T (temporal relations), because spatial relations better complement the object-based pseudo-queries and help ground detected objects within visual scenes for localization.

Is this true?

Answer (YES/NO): NO